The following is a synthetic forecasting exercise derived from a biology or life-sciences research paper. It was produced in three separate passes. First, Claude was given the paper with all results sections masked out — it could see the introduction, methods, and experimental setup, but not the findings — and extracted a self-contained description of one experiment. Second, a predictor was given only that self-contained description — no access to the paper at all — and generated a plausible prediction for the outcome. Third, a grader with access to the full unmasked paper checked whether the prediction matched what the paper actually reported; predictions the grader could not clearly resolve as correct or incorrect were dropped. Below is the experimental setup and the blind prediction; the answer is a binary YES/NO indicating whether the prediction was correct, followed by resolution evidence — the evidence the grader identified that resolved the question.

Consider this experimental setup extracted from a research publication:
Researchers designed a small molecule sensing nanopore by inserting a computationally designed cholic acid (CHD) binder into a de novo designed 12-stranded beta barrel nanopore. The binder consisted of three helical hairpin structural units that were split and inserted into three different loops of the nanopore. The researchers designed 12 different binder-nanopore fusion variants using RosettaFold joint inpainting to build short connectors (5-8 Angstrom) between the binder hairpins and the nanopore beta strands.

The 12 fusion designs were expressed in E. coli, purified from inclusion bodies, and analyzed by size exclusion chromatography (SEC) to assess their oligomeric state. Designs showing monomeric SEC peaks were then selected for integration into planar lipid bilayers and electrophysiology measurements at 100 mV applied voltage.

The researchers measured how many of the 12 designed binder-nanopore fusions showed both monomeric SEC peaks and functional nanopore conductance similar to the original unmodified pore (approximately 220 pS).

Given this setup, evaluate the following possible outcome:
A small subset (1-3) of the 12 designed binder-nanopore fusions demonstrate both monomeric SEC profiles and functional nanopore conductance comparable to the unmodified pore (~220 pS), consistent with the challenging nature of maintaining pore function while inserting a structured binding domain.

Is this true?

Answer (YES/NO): YES